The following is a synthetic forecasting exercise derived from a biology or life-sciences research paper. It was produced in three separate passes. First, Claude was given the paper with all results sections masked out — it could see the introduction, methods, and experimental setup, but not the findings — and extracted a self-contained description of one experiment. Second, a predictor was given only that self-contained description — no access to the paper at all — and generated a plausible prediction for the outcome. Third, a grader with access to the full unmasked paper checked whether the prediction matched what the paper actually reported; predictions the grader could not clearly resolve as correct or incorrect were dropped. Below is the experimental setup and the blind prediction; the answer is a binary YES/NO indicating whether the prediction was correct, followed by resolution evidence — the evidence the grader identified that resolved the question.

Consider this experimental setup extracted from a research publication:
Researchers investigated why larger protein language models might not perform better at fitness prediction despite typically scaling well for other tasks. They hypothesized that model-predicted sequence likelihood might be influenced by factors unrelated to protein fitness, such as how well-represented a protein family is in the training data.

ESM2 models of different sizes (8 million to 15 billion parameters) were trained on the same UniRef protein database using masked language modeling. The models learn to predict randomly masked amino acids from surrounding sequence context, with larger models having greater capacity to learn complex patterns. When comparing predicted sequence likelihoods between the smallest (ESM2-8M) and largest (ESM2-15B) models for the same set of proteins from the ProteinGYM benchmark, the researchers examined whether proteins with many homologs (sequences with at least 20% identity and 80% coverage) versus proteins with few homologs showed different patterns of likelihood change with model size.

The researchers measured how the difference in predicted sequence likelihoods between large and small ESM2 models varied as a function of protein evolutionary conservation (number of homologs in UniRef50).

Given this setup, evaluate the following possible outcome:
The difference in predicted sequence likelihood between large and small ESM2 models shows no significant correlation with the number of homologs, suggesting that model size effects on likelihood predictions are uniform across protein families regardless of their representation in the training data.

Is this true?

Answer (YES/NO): NO